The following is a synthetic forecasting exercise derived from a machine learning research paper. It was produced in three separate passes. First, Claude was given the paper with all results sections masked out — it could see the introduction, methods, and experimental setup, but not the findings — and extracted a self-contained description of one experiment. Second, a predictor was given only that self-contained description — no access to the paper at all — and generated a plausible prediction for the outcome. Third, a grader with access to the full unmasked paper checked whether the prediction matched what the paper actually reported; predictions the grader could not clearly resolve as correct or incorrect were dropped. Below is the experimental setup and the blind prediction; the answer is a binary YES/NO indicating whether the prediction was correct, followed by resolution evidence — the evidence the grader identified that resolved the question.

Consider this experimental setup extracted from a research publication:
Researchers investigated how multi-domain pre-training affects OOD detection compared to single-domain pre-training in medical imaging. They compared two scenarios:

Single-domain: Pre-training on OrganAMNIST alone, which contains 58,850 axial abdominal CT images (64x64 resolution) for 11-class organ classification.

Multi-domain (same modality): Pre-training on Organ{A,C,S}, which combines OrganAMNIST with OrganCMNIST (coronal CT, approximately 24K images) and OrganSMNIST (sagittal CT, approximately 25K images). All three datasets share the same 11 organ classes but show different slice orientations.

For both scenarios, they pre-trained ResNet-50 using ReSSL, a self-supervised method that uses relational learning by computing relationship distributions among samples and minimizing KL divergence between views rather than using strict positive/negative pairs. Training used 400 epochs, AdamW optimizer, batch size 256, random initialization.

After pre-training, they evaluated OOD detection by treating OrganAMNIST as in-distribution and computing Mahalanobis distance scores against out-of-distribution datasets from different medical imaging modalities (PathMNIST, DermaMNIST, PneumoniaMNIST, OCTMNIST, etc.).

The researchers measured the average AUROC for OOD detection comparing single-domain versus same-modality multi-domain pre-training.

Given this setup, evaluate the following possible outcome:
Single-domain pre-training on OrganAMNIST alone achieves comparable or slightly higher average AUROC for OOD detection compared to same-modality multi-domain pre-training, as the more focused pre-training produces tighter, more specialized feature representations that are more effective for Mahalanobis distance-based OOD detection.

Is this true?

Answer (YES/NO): NO